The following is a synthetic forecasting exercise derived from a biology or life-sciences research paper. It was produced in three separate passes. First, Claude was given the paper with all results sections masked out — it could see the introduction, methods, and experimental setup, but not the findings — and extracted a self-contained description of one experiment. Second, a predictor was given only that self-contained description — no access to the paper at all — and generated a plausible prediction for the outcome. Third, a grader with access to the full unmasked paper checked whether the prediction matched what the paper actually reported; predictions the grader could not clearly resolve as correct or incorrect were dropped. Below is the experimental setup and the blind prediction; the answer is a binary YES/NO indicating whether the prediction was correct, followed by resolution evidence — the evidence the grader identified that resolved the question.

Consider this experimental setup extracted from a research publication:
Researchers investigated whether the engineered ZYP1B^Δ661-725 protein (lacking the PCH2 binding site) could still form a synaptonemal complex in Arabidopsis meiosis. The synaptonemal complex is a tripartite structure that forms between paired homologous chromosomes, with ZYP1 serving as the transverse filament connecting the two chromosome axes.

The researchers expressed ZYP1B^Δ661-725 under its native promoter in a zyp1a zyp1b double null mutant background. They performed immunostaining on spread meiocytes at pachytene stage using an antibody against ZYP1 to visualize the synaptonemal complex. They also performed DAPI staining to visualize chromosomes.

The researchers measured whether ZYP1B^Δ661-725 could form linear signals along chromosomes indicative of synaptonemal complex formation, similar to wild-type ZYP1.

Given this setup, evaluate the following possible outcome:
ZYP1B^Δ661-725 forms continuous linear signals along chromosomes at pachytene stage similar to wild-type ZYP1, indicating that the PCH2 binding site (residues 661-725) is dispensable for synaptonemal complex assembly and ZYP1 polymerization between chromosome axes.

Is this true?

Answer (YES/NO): NO